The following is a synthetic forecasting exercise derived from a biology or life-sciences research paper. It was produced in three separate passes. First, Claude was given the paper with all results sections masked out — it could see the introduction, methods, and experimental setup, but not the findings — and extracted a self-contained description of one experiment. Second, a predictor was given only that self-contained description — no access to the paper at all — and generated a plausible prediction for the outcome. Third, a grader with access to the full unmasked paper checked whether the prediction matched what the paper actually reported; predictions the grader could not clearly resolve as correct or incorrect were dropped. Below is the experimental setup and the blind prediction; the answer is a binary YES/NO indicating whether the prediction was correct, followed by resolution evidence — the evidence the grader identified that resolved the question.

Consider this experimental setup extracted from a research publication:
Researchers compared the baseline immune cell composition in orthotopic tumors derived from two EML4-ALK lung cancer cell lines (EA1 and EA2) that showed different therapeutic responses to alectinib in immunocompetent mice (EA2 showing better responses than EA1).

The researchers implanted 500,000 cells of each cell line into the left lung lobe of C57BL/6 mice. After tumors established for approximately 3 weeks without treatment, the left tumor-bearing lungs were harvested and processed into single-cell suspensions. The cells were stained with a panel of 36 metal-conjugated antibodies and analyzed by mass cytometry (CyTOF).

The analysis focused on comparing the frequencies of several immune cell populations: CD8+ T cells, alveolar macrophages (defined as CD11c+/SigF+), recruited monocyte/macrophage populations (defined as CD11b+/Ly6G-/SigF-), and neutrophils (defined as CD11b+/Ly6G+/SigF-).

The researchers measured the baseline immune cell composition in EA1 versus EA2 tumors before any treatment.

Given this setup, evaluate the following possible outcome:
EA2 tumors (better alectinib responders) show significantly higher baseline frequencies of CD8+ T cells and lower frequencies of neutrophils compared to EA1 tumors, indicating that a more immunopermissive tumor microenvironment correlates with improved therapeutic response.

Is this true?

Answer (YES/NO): NO